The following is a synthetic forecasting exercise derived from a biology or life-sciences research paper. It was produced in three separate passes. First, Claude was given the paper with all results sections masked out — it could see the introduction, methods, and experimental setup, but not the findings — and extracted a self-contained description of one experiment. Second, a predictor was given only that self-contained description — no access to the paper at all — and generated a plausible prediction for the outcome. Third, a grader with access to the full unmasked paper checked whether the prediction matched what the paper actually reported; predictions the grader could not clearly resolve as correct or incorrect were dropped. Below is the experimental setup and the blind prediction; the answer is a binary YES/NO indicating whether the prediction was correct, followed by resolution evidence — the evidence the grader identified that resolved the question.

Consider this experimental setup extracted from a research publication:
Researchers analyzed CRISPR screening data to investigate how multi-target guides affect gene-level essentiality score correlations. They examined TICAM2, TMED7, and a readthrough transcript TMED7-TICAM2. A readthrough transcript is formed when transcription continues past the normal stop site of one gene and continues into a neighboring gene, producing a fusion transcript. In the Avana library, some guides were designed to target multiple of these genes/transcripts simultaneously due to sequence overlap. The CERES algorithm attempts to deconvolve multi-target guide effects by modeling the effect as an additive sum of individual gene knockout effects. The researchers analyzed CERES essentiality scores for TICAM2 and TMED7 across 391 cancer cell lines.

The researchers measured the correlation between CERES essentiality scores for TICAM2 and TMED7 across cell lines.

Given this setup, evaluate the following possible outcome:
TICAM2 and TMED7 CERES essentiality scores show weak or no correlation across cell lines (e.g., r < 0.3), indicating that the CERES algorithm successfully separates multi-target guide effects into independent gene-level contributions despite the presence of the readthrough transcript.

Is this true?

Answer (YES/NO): NO